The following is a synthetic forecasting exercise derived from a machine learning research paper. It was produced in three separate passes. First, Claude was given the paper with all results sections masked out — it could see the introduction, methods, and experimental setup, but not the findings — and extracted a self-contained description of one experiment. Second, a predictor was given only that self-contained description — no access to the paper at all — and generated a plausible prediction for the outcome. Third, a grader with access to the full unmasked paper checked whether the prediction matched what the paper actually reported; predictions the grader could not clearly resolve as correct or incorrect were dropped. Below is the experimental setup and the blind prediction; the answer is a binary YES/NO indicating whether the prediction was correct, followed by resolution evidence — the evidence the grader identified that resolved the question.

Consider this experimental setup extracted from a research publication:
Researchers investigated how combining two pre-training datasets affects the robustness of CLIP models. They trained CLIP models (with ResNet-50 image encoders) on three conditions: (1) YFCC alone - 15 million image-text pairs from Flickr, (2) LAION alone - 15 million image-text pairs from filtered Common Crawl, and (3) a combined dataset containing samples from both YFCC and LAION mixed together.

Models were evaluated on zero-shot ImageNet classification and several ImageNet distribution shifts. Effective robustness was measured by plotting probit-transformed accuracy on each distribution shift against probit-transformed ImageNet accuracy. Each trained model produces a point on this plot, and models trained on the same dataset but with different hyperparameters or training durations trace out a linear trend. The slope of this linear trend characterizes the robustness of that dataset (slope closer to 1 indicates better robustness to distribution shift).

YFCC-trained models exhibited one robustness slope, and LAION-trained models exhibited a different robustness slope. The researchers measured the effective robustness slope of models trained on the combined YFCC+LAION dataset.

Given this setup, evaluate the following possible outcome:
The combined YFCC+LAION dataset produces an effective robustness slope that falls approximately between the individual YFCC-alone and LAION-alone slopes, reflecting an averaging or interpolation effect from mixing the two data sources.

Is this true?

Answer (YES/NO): YES